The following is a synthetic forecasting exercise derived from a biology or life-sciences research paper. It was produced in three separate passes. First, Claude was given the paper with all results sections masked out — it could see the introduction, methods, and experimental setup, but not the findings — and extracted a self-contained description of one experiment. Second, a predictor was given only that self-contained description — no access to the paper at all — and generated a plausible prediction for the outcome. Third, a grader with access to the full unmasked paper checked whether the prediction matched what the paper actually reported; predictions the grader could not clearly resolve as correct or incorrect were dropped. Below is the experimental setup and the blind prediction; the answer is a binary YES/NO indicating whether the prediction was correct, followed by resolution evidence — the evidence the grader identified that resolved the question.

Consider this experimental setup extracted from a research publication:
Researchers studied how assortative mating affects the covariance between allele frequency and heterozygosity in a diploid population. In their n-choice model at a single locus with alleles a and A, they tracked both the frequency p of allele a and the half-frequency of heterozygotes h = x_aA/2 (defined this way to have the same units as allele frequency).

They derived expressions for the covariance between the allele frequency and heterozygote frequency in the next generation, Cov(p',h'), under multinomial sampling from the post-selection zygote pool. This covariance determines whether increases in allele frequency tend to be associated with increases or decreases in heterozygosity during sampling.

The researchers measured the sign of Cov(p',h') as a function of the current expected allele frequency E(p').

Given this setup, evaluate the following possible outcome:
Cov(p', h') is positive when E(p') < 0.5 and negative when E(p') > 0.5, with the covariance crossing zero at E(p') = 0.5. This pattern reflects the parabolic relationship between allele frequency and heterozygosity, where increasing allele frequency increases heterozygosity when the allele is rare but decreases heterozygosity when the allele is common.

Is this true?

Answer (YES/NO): YES